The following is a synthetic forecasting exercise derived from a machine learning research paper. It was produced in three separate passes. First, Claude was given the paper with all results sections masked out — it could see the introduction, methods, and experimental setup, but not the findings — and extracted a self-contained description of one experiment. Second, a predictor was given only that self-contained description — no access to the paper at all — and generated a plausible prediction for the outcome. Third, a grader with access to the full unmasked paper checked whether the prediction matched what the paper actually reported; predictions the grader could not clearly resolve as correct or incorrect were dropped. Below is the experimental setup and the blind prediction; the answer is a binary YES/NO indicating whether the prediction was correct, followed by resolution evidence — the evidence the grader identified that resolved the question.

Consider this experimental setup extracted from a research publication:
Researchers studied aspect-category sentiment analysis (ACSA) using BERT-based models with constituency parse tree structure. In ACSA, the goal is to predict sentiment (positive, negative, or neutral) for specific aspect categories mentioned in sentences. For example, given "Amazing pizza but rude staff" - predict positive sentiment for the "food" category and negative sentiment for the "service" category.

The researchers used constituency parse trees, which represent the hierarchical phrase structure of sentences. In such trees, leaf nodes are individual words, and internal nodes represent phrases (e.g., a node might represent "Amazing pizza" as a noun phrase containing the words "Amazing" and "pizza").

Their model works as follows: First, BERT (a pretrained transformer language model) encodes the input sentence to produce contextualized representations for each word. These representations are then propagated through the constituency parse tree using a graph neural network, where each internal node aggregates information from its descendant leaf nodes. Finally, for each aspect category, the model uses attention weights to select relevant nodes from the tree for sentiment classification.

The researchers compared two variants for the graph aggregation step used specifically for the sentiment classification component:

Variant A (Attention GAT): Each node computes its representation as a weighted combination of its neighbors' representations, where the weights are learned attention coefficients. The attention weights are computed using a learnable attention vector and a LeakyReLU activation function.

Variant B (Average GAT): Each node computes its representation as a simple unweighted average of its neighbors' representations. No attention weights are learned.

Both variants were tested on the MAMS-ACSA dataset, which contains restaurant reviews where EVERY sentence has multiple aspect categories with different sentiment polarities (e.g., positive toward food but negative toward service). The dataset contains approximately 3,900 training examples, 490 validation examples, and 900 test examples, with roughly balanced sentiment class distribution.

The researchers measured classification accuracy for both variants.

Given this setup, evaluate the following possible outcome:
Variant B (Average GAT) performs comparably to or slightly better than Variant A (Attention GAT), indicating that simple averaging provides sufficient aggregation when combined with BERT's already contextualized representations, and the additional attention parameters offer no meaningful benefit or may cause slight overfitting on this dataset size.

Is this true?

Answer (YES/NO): YES